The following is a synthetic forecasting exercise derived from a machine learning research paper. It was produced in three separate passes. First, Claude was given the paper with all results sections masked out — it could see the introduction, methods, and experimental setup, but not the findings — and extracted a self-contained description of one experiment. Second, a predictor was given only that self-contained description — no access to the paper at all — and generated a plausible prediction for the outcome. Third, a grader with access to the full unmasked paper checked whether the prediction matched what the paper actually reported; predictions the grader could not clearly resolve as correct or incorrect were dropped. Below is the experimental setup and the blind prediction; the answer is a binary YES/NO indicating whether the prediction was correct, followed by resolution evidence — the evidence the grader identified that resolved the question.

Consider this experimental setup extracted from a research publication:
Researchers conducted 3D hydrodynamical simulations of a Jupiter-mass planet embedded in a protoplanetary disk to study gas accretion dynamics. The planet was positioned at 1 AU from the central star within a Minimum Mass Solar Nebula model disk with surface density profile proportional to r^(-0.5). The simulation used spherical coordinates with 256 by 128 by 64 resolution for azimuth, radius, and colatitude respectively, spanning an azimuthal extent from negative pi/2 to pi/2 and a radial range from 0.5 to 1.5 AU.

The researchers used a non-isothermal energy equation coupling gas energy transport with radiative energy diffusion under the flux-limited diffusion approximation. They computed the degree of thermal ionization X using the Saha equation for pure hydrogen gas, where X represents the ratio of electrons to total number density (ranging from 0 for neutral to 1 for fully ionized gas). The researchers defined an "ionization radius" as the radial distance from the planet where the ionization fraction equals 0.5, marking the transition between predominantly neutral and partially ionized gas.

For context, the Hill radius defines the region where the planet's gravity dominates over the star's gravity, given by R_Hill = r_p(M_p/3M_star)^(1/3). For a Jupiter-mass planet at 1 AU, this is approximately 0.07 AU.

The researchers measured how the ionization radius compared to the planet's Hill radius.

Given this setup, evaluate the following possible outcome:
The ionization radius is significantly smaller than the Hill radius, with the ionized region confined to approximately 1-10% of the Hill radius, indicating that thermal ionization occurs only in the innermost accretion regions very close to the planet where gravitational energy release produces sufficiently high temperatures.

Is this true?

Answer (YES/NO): NO